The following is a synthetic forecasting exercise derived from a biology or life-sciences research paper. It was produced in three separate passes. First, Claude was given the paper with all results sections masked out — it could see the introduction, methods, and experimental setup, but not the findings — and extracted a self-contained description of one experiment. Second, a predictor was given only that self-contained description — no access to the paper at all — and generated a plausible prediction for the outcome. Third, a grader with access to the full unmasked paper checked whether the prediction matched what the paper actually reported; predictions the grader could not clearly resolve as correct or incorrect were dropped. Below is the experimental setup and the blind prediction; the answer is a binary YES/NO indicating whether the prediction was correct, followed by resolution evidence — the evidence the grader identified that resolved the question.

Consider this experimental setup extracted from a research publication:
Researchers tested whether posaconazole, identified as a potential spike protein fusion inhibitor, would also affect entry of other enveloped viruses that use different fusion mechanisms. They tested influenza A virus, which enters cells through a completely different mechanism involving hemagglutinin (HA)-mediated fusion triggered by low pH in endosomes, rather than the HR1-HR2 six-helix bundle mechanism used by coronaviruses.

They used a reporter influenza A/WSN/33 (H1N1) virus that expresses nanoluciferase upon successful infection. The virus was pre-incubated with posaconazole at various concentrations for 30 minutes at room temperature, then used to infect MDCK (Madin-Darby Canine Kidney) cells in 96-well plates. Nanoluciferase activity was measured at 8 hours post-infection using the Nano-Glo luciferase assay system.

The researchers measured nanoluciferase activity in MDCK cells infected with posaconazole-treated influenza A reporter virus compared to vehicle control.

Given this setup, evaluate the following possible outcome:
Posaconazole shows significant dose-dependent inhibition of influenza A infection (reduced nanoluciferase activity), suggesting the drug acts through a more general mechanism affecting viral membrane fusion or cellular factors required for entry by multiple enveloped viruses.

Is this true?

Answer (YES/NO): NO